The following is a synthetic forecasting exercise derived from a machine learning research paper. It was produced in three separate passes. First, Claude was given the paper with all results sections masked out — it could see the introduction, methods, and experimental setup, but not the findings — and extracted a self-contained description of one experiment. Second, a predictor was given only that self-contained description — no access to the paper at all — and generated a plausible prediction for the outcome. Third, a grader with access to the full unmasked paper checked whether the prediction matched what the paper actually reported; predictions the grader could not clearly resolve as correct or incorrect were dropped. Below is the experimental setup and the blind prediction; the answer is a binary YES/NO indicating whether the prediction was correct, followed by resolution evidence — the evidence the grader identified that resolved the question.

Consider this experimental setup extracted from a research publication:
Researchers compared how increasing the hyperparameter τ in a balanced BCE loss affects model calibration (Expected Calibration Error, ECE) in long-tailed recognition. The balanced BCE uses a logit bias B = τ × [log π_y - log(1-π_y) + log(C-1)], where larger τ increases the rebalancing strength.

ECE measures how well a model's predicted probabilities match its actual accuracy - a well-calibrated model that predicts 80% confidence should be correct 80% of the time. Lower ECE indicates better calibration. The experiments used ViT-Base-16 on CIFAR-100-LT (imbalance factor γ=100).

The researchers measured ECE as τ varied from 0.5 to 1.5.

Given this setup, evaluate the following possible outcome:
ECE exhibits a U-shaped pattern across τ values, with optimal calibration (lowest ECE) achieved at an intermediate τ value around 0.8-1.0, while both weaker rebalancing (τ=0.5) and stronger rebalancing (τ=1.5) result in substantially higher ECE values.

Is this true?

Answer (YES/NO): NO